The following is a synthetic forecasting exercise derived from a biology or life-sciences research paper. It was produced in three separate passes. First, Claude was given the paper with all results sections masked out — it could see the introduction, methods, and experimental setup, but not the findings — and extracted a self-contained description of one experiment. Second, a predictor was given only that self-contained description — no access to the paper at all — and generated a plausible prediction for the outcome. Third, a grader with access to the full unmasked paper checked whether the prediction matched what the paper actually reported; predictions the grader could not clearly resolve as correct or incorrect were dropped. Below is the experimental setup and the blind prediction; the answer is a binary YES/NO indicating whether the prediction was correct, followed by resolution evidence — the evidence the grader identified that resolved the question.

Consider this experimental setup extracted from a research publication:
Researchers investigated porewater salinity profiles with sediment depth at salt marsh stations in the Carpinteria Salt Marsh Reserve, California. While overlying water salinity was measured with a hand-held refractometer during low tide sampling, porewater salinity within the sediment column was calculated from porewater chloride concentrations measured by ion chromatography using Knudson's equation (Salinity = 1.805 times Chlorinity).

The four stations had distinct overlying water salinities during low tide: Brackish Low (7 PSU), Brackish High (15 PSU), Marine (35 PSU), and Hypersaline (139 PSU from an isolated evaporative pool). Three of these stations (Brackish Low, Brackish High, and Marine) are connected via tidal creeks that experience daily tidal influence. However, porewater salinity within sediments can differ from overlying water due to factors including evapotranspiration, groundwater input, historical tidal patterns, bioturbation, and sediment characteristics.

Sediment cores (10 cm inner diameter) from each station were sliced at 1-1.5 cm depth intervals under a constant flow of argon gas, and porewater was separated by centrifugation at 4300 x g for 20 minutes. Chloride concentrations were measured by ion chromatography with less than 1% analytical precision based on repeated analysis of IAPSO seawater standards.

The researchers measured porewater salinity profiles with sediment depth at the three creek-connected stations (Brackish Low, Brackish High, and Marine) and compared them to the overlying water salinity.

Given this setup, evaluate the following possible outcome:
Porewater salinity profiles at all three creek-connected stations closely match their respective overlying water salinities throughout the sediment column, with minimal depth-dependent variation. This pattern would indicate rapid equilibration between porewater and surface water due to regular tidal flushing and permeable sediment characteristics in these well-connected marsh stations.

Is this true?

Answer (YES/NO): NO